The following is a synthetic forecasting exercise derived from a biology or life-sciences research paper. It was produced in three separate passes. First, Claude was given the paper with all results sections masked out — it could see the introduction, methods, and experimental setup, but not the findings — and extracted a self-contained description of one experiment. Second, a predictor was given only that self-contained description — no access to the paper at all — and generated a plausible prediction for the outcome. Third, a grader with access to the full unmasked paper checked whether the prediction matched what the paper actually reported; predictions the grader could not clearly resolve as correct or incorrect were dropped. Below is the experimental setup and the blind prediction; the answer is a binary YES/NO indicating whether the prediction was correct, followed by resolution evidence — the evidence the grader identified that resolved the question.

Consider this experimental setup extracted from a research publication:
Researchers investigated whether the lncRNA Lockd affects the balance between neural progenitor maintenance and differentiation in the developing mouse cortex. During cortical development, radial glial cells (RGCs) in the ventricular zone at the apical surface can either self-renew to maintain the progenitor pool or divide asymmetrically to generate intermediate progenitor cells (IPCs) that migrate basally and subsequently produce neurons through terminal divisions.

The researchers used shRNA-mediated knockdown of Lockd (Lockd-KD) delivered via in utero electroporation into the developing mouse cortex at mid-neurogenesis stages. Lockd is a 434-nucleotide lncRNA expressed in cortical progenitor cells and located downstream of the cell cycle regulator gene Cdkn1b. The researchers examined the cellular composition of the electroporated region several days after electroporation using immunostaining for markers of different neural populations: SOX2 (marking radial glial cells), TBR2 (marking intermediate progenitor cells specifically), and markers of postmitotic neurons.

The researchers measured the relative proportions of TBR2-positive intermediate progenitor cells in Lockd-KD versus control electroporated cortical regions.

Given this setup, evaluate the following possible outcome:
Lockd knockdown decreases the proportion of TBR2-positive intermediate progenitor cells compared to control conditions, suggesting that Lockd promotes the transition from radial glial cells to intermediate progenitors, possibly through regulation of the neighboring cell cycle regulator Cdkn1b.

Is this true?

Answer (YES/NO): NO